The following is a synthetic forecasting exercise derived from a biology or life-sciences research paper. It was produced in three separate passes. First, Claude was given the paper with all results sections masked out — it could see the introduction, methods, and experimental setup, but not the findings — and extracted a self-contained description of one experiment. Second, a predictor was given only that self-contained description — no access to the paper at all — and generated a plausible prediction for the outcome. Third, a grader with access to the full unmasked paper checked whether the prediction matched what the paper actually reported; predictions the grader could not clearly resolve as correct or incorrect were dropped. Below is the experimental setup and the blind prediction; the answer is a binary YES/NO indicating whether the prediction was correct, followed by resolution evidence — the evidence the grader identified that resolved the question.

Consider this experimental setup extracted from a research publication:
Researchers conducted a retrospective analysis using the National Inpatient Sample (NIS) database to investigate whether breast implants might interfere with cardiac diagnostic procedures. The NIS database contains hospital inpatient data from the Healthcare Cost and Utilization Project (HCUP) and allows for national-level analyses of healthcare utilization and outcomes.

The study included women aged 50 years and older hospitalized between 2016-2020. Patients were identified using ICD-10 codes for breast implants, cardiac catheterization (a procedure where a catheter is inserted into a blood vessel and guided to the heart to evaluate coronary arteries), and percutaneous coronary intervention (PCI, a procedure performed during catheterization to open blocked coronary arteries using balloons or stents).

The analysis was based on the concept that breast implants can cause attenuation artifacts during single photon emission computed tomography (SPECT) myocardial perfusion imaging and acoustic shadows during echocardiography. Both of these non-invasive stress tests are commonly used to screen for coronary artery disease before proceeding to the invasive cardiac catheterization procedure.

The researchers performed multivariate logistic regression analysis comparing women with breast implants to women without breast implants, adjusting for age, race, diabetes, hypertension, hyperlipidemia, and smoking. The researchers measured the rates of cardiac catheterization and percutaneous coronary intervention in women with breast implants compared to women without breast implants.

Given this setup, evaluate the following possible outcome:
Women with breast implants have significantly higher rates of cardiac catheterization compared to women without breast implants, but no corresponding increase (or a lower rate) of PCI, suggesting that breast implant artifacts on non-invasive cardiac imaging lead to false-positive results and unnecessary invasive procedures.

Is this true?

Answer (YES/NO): YES